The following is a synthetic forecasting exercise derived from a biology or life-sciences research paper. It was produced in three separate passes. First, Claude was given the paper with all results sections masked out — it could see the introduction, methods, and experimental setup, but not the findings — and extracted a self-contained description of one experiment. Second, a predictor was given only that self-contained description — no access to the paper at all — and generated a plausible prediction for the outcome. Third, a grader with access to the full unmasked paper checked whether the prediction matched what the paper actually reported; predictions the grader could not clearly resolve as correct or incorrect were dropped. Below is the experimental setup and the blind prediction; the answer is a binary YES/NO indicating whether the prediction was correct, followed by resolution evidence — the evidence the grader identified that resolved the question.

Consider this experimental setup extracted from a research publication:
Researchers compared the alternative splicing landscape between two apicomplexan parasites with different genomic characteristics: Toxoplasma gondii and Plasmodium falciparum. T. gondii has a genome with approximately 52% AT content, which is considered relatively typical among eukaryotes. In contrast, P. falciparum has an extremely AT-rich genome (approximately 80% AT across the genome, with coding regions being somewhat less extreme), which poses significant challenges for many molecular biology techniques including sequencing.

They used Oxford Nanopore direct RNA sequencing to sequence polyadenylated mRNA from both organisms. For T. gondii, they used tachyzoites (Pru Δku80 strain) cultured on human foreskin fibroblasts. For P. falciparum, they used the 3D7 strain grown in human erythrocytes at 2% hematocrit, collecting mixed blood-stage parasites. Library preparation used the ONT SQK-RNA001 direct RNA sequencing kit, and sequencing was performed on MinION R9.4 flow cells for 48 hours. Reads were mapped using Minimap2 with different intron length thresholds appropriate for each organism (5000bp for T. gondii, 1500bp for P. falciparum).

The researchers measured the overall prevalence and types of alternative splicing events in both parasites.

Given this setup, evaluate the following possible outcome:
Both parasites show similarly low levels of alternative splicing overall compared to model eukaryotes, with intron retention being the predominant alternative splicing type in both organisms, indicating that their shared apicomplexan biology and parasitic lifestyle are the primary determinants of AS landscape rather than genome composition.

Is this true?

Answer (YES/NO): NO